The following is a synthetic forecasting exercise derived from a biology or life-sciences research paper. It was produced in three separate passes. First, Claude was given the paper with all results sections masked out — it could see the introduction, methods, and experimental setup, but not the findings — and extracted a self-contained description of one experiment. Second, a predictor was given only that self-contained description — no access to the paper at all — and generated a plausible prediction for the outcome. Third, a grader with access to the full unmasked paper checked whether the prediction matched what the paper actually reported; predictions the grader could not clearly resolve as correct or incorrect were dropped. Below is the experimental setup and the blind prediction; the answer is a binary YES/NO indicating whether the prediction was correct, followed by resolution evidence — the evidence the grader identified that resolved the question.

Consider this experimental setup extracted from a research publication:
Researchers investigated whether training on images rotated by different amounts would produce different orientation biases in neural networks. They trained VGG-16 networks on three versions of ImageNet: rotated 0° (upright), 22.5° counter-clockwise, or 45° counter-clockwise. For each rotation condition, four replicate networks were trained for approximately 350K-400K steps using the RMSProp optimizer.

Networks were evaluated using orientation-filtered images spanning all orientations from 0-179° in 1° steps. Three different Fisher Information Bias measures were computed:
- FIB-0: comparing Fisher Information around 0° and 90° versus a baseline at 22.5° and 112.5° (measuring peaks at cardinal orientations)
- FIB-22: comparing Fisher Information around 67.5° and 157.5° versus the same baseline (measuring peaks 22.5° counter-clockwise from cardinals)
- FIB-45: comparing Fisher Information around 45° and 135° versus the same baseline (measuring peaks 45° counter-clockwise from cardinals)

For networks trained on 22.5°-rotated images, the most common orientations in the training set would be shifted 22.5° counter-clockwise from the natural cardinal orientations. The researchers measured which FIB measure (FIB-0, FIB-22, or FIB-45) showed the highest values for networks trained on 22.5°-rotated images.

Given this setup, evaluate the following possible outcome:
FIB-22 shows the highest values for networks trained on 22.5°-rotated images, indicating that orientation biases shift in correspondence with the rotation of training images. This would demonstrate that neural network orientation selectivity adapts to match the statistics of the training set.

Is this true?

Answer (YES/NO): YES